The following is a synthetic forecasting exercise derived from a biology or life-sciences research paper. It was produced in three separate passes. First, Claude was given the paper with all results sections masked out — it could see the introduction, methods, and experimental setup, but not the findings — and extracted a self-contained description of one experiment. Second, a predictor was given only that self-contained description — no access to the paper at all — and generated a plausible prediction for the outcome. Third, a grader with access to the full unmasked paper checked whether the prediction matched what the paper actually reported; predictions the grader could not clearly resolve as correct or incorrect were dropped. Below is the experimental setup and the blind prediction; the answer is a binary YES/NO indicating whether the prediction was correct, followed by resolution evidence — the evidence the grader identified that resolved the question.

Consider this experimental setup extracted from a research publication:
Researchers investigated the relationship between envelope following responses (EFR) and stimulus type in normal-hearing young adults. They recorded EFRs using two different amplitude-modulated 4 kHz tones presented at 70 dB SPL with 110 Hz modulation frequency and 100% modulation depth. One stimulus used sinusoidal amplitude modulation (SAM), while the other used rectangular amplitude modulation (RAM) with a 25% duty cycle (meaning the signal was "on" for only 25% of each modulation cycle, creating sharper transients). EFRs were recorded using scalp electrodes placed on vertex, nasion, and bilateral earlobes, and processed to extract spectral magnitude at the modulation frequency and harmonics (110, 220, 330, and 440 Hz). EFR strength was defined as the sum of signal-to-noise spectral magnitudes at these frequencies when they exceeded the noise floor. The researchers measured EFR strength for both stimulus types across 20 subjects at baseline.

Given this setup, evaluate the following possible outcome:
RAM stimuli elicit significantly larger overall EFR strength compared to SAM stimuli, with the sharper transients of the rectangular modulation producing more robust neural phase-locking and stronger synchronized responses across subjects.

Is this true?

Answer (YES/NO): YES